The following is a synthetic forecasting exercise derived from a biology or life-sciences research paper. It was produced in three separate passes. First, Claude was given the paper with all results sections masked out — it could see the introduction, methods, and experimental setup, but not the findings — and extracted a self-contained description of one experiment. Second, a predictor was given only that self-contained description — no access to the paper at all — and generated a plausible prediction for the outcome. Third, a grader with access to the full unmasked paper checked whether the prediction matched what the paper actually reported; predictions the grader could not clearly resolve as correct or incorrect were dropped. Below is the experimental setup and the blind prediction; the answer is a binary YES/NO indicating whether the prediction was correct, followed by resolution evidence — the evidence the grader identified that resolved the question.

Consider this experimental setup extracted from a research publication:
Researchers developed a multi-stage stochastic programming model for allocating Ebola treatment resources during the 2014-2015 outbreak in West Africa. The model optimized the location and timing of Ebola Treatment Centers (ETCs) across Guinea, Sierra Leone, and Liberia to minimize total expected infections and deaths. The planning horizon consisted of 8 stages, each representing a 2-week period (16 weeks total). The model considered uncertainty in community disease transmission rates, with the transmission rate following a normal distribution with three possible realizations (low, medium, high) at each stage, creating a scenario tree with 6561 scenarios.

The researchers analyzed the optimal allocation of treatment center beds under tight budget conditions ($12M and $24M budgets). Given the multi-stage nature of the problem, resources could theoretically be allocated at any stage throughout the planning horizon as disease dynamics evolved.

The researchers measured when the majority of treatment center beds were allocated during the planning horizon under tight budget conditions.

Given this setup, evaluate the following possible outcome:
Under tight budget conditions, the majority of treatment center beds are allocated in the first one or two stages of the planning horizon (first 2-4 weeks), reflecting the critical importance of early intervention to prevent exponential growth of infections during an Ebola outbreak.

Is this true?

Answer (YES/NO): YES